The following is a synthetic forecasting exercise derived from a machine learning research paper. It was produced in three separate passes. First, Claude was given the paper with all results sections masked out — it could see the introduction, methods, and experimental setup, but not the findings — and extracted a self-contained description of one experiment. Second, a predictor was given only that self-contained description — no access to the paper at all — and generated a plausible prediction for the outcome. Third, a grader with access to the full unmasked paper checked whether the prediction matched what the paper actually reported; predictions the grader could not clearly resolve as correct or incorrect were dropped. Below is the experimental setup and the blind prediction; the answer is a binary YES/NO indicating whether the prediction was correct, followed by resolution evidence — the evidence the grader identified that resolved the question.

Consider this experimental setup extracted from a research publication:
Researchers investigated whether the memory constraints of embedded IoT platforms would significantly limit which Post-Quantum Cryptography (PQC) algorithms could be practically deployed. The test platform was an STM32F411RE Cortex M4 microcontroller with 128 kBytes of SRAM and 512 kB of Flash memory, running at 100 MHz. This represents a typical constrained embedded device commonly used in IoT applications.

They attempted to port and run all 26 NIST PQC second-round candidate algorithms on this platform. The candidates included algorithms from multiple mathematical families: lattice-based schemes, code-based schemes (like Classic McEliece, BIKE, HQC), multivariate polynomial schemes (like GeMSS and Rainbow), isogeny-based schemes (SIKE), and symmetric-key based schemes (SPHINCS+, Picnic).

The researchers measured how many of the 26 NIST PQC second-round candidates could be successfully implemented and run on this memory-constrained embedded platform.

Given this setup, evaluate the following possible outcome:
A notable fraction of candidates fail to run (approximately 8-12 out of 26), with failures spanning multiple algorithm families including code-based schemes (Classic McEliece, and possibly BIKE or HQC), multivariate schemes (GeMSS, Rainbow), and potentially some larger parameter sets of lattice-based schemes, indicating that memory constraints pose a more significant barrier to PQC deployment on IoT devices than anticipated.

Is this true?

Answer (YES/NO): NO